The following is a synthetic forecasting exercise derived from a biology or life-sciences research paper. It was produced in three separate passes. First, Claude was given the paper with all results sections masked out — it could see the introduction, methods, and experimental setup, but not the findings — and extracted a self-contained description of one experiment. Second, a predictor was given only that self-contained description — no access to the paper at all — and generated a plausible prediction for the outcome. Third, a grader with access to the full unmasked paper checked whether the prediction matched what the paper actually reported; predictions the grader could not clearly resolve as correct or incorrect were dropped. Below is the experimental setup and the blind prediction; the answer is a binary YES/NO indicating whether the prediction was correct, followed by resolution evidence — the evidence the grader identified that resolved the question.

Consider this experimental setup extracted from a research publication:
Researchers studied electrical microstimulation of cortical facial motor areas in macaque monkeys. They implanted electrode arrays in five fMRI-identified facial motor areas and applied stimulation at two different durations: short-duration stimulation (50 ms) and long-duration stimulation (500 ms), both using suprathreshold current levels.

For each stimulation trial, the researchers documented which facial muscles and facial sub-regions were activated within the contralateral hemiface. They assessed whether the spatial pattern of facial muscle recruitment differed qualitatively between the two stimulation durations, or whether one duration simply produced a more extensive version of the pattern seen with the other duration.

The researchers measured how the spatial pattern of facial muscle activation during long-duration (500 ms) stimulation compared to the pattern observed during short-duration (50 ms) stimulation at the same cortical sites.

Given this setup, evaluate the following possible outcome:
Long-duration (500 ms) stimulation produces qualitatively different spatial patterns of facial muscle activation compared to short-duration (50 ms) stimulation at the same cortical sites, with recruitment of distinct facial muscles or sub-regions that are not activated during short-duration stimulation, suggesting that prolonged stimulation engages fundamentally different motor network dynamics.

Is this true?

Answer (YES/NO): NO